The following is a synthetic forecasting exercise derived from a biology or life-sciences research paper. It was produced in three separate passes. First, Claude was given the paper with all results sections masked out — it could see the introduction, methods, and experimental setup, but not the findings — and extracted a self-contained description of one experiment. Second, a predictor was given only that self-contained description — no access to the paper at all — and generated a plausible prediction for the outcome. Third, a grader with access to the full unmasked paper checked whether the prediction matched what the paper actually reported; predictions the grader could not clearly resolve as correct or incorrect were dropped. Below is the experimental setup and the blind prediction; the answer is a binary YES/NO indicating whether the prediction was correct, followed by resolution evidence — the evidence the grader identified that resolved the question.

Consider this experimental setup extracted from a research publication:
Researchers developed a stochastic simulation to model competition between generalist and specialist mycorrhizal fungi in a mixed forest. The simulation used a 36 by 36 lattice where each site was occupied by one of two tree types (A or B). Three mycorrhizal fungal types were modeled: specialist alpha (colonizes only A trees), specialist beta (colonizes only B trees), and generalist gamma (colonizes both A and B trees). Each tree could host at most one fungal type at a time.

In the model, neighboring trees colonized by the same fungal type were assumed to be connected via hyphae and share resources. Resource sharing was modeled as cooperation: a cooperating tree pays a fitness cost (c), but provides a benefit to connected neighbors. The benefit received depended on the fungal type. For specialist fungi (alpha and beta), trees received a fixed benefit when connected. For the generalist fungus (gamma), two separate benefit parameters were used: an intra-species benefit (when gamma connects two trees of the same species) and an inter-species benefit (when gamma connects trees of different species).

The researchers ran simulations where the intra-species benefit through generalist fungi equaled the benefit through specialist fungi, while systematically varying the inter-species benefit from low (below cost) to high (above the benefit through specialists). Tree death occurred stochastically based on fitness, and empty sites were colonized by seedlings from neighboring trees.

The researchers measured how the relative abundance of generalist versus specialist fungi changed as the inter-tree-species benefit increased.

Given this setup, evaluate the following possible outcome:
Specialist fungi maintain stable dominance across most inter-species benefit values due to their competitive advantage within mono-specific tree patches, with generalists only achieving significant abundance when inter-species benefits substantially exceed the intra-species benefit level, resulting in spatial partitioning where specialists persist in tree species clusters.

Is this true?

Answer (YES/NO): NO